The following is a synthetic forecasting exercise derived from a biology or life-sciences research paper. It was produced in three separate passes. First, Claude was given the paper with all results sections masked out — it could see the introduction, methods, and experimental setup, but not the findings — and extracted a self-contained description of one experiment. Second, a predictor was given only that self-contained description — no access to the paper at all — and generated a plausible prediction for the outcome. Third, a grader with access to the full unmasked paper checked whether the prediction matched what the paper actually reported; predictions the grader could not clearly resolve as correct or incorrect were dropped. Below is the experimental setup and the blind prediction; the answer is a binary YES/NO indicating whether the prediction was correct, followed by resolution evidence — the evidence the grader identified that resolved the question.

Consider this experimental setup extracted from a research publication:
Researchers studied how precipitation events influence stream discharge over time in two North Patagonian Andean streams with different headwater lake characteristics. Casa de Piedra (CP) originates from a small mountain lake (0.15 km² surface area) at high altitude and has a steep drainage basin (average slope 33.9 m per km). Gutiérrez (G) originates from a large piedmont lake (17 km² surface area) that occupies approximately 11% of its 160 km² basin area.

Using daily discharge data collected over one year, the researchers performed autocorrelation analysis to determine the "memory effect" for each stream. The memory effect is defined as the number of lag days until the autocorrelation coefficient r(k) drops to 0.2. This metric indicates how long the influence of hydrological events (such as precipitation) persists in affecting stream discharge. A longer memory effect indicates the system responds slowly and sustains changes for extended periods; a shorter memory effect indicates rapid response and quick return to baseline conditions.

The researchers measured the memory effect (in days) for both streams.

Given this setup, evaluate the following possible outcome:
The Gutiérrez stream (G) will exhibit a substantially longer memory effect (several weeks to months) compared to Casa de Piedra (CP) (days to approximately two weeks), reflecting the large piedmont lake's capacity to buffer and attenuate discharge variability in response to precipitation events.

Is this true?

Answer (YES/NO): NO